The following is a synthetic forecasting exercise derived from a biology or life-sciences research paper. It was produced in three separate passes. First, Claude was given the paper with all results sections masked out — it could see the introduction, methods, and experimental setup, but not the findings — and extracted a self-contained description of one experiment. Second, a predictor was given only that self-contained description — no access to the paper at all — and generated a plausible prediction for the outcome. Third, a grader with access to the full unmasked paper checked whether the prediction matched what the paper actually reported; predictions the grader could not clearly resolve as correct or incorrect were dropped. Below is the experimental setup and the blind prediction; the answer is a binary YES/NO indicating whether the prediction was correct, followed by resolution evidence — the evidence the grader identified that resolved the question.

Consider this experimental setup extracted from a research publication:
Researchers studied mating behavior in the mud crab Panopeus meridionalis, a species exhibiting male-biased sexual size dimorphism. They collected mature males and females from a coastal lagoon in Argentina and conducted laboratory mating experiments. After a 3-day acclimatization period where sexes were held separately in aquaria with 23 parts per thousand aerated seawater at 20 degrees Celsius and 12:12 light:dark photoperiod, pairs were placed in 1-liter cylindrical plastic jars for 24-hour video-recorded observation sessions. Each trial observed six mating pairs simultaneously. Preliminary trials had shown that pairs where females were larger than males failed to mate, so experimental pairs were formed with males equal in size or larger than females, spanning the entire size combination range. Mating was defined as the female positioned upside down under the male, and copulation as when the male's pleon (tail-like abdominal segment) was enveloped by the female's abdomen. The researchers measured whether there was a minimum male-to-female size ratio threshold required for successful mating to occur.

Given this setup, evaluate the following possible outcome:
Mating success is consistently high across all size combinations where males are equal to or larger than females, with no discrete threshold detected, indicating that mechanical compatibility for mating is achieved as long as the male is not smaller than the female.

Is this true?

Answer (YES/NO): NO